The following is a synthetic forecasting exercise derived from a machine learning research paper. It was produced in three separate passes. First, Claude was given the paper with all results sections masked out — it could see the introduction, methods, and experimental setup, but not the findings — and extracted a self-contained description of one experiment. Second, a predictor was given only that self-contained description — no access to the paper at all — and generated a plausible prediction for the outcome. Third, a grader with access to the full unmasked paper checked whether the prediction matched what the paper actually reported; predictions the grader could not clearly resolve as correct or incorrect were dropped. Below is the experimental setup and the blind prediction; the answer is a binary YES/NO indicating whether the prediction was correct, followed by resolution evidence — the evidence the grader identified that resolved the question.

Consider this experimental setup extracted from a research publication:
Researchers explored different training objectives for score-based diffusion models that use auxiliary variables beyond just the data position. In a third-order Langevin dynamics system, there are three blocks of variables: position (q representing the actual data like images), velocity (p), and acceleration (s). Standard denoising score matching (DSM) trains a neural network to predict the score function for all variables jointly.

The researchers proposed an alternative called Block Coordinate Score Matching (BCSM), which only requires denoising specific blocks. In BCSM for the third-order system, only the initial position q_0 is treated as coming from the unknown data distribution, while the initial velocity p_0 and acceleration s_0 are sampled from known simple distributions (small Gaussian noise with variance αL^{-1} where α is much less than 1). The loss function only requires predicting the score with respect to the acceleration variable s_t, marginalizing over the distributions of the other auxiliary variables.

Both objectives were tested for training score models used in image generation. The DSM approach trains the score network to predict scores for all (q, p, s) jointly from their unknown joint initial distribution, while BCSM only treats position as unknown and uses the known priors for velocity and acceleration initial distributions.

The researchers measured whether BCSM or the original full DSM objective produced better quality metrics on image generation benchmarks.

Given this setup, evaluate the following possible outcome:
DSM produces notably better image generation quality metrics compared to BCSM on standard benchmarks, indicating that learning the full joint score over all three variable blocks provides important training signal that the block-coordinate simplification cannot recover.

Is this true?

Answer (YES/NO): NO